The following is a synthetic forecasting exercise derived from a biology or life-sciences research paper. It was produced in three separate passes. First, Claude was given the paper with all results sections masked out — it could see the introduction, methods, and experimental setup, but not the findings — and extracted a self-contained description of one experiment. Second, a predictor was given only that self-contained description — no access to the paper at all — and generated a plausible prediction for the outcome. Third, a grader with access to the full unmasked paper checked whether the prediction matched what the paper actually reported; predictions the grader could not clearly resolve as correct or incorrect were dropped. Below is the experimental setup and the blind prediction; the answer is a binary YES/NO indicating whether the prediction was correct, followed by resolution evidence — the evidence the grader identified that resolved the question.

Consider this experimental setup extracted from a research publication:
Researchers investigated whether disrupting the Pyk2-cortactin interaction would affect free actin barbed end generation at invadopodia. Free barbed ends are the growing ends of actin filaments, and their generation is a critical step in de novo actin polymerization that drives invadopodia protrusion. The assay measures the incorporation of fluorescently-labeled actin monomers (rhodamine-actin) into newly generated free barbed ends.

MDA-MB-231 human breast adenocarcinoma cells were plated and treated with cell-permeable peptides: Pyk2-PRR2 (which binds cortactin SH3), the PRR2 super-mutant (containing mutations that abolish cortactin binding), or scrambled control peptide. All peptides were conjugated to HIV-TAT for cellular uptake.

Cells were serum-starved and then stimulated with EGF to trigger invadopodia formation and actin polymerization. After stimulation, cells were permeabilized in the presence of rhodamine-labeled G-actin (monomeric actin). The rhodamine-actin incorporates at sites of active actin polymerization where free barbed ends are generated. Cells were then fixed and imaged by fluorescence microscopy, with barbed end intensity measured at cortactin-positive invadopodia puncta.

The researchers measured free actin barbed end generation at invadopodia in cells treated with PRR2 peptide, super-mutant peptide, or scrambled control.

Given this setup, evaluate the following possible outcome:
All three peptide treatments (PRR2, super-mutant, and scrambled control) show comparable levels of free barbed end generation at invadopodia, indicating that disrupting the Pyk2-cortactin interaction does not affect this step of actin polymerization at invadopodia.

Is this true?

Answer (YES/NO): NO